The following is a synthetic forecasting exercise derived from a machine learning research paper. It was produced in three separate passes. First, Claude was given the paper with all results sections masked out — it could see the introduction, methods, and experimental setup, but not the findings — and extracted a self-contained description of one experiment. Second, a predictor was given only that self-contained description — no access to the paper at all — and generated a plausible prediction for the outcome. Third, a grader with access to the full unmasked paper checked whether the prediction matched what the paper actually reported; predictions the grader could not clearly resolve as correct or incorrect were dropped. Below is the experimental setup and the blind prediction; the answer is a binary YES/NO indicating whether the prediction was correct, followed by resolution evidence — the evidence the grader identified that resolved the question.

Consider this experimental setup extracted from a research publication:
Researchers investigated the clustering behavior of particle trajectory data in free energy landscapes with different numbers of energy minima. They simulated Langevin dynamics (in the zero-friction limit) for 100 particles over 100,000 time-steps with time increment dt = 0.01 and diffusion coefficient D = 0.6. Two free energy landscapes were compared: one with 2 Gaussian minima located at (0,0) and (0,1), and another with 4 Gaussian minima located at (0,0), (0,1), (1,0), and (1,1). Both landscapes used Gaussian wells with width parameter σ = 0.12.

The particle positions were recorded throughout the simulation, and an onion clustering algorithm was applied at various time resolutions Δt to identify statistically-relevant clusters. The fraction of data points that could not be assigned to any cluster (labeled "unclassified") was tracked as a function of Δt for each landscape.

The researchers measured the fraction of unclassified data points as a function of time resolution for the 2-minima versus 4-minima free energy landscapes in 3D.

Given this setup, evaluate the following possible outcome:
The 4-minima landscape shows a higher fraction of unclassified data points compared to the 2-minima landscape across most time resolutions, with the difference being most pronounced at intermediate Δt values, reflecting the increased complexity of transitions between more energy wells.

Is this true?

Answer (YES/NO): NO